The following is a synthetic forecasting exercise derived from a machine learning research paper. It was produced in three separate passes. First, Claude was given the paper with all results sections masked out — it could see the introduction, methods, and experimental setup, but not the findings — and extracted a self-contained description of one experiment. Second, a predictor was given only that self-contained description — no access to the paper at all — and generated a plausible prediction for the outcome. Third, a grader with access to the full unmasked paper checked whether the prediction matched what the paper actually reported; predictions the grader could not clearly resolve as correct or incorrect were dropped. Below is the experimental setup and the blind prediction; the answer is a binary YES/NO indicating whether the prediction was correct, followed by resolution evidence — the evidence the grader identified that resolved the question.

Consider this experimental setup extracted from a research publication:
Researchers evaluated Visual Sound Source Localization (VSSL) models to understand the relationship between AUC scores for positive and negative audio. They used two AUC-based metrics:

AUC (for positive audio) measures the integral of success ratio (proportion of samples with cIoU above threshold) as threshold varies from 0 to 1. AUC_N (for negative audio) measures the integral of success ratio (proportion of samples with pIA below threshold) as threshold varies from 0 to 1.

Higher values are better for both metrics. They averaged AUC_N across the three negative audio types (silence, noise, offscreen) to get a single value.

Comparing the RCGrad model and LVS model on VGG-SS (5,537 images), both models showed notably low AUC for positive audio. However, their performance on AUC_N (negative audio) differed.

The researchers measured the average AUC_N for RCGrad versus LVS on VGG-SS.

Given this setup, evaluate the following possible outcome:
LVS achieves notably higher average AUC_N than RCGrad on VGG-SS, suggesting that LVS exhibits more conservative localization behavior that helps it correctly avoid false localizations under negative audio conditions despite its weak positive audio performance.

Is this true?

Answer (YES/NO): YES